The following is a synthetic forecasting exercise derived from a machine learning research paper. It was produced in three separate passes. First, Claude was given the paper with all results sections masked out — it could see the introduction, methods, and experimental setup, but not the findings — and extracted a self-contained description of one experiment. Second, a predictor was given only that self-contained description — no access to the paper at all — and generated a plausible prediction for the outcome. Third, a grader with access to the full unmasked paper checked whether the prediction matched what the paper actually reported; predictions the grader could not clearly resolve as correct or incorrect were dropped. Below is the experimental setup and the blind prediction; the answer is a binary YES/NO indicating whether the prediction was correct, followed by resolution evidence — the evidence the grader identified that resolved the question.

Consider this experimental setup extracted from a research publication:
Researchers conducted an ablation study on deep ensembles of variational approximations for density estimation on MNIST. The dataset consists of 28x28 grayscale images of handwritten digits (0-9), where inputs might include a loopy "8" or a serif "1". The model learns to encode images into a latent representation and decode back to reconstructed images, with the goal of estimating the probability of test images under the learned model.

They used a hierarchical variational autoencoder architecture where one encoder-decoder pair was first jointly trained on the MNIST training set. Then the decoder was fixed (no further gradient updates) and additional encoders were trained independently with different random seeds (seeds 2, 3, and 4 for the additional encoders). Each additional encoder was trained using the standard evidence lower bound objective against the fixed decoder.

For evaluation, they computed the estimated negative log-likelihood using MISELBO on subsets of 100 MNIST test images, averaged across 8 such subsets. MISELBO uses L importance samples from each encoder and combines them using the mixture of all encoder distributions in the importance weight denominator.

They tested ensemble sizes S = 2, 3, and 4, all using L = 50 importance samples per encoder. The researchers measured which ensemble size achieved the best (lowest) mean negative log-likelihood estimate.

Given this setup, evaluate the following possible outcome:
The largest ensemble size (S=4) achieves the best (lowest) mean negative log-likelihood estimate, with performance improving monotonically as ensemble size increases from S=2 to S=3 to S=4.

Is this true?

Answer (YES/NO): NO